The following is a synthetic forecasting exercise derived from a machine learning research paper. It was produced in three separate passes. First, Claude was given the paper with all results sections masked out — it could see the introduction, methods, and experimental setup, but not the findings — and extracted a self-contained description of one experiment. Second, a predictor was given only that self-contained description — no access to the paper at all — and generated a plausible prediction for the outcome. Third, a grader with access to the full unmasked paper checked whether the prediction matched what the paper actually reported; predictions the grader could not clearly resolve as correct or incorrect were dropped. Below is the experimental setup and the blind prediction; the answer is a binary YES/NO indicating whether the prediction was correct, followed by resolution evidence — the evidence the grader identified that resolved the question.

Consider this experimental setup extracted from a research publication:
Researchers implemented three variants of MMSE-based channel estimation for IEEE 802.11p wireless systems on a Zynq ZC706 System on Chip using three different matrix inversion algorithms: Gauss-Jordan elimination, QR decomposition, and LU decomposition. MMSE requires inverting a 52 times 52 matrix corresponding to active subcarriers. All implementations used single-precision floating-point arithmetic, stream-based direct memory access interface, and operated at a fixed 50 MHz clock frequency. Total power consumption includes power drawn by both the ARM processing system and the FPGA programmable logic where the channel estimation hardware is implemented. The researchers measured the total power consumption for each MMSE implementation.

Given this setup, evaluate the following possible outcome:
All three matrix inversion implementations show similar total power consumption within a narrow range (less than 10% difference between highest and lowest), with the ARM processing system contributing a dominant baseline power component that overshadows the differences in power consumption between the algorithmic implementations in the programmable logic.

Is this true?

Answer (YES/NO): NO